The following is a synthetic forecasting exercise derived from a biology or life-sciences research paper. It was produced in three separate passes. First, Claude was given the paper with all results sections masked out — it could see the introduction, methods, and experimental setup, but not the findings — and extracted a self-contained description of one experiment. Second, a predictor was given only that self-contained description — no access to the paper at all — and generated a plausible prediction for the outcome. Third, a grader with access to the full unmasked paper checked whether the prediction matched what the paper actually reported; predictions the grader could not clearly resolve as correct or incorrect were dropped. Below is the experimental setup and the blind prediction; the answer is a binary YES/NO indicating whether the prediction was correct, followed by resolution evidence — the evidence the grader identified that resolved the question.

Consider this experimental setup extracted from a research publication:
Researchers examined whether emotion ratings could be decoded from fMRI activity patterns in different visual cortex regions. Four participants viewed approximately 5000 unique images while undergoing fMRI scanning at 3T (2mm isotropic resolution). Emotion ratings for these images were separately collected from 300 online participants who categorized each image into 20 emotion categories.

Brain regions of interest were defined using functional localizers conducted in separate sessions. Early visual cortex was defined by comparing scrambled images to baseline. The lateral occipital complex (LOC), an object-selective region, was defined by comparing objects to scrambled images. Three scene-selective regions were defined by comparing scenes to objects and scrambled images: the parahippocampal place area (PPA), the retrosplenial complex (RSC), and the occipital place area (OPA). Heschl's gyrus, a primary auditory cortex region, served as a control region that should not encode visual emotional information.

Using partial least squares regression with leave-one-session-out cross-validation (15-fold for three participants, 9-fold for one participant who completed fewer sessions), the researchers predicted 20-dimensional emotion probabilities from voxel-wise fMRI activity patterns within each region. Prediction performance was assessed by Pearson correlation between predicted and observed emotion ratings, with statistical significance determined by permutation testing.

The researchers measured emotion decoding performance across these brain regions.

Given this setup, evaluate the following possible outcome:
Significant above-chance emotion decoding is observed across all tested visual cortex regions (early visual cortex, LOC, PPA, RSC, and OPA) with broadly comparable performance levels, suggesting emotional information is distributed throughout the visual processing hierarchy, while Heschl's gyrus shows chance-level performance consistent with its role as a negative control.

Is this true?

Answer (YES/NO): NO